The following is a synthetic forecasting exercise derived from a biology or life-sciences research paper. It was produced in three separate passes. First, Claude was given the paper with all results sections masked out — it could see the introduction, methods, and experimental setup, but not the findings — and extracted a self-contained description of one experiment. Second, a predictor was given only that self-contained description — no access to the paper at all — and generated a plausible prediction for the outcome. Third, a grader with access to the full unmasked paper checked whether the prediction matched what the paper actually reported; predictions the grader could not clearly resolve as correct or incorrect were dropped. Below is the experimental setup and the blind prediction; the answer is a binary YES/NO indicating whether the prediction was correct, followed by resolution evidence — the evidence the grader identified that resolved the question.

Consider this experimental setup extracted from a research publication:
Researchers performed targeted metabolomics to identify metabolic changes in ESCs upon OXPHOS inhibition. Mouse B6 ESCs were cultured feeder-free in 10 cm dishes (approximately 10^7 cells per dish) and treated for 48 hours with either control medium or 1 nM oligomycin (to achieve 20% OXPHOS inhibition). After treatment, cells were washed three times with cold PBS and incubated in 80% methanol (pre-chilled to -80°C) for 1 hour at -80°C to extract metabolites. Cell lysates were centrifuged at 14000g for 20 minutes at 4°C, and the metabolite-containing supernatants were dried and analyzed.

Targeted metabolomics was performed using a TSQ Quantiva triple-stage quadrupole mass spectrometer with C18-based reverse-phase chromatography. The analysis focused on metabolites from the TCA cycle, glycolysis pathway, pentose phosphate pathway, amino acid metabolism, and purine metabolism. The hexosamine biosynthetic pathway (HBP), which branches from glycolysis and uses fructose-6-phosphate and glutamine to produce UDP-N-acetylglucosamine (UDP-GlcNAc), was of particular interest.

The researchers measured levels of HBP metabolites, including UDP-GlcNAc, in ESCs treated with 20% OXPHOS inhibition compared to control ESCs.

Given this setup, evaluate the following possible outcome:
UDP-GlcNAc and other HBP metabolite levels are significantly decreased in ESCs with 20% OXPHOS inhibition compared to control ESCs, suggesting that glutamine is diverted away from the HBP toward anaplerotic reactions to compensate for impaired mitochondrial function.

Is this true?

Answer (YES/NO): YES